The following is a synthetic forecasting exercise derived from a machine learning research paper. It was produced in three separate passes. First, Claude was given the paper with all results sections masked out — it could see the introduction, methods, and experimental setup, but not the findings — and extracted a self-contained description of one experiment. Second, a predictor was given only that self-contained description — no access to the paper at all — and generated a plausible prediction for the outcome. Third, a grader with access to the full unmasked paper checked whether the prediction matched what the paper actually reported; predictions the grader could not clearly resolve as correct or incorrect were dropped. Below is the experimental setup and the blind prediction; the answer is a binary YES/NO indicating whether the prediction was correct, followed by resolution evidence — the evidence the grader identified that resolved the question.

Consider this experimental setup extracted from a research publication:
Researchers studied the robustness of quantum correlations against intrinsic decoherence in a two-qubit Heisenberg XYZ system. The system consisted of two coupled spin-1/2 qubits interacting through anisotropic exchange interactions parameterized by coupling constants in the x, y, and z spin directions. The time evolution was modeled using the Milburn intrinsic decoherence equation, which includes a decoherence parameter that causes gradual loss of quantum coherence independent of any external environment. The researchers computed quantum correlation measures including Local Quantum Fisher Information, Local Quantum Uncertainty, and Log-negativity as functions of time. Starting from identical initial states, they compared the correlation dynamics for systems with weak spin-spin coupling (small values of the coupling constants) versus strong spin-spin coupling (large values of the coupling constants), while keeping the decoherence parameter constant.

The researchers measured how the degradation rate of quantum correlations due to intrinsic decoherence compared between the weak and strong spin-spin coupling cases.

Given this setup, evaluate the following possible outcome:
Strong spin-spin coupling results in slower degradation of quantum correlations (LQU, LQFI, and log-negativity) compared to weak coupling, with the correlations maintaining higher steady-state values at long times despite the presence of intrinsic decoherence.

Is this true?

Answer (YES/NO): YES